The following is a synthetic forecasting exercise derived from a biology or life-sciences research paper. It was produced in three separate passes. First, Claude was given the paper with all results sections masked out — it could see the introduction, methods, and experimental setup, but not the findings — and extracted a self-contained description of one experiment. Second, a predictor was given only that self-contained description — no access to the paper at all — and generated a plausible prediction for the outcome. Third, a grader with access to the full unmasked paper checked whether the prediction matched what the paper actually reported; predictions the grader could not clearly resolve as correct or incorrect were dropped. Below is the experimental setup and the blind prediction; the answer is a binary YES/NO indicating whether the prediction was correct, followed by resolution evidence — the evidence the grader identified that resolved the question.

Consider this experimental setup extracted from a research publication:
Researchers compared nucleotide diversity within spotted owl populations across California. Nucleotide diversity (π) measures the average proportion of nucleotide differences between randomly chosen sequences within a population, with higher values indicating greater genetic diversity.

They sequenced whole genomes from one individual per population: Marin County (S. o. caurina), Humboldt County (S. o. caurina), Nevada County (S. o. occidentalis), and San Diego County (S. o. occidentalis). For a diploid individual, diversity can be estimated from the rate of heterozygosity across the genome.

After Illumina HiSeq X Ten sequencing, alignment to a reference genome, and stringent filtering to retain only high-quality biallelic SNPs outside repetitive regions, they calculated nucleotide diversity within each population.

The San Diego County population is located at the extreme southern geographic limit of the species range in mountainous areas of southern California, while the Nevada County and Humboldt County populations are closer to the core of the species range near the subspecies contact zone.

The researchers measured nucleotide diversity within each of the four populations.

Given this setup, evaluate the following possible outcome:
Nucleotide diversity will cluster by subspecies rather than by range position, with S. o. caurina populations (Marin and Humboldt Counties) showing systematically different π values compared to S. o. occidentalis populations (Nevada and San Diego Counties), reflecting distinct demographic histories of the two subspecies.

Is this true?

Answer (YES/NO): NO